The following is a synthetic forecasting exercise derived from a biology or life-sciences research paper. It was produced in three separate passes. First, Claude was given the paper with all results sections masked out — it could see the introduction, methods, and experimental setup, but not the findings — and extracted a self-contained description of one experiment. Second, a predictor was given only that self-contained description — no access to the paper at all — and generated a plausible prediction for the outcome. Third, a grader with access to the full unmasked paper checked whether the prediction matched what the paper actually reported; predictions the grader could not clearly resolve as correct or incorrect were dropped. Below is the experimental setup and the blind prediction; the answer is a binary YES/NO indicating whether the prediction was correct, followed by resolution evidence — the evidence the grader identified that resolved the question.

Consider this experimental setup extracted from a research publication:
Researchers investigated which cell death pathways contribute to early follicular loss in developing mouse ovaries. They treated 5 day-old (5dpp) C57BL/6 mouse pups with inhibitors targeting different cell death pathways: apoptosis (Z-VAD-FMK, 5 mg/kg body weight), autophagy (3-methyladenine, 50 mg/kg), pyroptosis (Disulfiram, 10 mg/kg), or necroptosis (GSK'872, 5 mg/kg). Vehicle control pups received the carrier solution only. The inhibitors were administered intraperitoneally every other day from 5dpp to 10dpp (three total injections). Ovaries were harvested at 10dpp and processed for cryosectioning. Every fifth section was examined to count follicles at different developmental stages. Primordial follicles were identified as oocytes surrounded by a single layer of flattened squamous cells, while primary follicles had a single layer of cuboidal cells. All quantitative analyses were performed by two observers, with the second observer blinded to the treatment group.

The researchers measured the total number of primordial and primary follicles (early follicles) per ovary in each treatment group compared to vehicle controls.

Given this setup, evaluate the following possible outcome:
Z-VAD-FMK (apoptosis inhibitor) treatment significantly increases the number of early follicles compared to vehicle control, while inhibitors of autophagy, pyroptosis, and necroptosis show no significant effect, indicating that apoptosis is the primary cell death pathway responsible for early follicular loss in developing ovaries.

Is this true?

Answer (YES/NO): NO